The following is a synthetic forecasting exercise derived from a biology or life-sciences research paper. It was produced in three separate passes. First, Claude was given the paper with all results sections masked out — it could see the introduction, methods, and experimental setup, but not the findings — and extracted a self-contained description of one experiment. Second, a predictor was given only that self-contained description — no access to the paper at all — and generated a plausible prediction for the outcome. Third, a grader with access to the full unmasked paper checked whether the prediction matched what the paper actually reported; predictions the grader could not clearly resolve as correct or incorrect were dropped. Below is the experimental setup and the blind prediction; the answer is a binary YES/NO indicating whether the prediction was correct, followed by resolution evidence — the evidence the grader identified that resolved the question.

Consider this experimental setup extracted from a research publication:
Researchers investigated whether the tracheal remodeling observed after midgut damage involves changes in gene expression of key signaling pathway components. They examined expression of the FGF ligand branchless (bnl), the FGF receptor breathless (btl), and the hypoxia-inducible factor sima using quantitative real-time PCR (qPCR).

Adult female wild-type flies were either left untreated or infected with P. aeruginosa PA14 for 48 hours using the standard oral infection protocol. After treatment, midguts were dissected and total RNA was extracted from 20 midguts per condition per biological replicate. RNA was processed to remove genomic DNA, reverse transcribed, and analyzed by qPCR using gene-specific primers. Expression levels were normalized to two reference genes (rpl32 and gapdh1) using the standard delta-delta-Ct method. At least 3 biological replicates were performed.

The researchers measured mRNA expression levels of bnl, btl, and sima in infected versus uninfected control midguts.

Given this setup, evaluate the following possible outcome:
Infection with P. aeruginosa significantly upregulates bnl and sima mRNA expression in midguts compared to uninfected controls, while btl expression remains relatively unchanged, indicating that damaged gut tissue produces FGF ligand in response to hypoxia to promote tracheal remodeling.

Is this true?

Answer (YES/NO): NO